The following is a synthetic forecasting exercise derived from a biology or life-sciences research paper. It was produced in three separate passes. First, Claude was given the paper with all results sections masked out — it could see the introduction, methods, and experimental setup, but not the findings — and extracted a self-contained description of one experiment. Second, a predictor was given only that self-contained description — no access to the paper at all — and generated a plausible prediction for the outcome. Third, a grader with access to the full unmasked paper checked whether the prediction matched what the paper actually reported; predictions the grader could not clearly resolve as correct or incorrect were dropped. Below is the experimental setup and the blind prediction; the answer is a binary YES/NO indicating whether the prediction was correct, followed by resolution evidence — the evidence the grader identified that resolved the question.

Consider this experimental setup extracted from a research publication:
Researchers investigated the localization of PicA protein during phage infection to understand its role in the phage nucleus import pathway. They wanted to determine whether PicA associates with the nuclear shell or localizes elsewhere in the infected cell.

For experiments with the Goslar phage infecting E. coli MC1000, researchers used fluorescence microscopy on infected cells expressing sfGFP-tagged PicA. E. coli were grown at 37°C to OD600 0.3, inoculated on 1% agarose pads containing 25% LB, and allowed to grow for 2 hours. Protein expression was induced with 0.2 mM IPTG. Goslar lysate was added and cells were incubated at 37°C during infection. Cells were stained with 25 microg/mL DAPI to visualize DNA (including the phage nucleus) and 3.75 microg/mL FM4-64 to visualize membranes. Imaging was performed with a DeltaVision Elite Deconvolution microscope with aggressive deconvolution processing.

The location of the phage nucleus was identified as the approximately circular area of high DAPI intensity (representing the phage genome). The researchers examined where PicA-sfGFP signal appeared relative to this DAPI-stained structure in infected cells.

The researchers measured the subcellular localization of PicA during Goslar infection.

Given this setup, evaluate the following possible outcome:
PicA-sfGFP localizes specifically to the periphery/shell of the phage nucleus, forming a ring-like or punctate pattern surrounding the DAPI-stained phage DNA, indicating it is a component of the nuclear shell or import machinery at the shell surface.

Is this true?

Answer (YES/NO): NO